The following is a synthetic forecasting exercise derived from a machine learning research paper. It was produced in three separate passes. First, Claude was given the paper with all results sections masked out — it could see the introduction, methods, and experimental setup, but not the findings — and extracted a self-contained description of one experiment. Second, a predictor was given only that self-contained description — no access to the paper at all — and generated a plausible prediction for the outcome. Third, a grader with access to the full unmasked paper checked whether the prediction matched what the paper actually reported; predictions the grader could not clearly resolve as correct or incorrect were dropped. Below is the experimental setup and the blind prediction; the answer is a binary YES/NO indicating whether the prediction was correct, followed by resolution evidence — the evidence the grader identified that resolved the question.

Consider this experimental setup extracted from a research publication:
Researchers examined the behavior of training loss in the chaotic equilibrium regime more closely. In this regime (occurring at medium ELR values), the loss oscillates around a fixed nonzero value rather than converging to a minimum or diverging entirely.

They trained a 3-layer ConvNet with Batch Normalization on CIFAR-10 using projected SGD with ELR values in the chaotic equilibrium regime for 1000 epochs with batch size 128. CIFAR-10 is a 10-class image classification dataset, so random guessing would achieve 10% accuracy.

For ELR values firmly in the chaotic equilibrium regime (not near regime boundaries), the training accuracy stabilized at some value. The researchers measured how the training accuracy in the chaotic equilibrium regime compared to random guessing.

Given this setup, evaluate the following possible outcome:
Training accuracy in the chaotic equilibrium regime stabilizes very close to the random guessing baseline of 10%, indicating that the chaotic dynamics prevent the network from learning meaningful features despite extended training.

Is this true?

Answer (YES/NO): NO